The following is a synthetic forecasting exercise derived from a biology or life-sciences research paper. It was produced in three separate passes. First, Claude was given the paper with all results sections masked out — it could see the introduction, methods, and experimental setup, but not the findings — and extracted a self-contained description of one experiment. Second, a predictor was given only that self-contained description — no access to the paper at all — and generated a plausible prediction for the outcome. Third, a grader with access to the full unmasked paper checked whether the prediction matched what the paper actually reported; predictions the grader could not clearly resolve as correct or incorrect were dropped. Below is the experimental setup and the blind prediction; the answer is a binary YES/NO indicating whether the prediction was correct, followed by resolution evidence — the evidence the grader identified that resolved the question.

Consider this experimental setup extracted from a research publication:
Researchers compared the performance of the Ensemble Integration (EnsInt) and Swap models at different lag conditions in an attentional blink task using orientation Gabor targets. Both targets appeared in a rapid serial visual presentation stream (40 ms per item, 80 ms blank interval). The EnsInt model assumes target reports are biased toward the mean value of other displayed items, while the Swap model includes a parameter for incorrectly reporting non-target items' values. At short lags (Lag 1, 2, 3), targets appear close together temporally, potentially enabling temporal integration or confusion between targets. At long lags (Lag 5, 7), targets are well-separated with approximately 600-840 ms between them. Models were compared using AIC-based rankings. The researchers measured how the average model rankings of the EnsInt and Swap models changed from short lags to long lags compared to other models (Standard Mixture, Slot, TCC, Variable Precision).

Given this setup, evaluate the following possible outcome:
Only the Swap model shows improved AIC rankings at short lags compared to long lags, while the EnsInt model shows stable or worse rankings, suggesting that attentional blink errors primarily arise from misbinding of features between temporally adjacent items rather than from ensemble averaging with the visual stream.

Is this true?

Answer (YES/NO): NO